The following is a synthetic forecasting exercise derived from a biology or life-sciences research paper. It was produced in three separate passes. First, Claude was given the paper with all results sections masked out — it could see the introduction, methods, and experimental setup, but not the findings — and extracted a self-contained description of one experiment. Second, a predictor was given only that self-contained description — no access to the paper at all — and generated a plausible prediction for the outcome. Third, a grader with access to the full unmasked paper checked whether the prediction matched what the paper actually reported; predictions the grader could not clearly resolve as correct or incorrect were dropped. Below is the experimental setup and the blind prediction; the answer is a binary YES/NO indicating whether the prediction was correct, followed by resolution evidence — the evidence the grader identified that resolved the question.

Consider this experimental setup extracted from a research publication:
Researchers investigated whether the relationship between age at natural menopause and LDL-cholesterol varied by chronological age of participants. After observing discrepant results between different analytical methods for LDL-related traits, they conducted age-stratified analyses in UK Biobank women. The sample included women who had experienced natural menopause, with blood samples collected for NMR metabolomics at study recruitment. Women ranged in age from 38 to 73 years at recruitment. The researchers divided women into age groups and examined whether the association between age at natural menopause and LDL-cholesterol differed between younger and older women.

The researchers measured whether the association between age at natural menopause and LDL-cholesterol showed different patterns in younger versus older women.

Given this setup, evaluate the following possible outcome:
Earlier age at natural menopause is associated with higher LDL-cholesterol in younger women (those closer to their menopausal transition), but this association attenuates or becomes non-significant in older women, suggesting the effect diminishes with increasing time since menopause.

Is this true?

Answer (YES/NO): NO